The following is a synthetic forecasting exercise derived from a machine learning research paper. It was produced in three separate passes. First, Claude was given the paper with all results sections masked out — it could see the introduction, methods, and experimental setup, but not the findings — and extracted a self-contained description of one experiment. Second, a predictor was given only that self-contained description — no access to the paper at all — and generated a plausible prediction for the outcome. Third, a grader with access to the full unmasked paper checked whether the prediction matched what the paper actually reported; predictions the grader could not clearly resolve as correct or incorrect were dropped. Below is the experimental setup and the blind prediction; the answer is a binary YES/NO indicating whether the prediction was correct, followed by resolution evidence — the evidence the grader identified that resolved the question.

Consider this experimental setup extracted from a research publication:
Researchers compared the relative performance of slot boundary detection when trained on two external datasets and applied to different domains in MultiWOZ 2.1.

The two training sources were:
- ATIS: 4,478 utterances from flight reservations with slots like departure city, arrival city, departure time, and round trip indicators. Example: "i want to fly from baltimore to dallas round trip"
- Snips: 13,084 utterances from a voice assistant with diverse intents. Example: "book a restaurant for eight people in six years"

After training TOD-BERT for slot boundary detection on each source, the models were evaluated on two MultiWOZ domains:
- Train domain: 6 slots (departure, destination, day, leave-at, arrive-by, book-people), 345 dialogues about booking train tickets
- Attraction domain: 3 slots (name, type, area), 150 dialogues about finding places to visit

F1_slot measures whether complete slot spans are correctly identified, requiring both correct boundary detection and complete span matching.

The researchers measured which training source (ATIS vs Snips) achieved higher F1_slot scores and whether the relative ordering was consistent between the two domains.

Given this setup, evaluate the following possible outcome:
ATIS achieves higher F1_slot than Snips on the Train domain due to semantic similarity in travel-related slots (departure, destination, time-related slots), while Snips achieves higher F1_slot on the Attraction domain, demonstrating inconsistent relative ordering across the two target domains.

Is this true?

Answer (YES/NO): NO